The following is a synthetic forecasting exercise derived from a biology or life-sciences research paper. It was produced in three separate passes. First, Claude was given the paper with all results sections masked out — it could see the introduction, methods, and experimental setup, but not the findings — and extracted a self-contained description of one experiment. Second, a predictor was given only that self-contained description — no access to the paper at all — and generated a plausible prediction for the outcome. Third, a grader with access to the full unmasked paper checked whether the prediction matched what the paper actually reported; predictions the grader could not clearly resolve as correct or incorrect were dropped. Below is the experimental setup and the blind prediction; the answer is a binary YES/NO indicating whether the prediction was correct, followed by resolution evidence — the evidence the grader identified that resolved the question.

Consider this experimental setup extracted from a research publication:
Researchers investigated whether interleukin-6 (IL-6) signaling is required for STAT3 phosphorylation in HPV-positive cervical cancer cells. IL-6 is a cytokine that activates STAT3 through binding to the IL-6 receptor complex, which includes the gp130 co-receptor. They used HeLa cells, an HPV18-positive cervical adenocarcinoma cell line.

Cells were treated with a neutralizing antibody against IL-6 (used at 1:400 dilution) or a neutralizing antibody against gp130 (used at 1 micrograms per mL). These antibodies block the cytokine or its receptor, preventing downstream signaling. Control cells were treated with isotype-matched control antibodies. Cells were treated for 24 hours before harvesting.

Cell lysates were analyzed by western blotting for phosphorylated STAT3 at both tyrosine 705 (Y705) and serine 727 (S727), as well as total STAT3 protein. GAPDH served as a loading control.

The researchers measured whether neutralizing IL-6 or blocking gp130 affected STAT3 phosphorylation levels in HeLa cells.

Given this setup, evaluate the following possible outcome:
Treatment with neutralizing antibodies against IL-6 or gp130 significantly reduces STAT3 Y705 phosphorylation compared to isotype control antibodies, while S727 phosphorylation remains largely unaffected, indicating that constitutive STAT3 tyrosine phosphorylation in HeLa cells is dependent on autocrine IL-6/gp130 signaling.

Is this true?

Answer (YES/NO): NO